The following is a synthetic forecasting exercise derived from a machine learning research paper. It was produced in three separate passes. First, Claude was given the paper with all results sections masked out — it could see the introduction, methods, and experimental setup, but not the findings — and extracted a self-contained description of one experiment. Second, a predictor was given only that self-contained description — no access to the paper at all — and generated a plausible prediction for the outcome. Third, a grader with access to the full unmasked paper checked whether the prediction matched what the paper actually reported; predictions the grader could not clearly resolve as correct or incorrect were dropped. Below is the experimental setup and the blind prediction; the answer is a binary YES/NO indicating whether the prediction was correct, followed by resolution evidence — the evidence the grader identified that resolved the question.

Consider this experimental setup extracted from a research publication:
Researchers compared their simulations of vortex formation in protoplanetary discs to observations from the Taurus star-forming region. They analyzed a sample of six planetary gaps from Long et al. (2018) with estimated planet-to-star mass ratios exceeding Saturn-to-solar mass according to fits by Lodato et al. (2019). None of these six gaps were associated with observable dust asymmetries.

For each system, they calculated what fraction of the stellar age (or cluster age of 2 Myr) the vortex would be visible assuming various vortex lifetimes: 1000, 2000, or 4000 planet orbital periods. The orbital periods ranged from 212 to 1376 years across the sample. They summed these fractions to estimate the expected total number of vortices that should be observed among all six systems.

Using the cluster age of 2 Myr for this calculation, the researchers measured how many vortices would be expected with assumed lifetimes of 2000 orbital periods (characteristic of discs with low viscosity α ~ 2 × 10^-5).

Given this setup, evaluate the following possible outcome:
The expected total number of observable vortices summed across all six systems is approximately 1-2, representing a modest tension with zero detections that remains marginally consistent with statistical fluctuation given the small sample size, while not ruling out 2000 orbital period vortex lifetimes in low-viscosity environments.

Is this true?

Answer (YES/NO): NO